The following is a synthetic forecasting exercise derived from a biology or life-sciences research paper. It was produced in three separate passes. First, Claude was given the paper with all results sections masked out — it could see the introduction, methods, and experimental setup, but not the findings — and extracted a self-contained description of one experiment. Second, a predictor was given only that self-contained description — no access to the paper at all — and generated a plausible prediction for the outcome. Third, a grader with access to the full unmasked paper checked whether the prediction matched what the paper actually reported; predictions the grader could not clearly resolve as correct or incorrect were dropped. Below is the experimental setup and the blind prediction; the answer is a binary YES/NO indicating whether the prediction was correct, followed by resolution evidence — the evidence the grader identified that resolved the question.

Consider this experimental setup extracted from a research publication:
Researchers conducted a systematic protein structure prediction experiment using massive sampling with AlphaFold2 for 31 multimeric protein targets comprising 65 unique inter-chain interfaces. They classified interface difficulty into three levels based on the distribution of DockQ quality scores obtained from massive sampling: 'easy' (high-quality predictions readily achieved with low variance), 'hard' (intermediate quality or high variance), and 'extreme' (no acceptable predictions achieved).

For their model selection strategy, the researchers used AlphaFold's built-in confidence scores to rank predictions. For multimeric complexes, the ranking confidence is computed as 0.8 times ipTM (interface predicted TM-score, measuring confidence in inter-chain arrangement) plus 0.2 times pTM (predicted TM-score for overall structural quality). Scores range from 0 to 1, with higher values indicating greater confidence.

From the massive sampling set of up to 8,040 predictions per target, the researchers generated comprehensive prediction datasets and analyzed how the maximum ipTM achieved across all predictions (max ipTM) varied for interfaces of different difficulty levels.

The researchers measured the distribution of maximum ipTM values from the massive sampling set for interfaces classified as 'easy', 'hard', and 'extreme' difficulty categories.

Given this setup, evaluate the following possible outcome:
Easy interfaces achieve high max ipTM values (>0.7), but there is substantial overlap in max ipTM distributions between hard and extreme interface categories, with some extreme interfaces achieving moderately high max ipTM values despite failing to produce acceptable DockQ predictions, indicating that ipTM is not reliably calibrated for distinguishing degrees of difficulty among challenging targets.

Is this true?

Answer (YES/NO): NO